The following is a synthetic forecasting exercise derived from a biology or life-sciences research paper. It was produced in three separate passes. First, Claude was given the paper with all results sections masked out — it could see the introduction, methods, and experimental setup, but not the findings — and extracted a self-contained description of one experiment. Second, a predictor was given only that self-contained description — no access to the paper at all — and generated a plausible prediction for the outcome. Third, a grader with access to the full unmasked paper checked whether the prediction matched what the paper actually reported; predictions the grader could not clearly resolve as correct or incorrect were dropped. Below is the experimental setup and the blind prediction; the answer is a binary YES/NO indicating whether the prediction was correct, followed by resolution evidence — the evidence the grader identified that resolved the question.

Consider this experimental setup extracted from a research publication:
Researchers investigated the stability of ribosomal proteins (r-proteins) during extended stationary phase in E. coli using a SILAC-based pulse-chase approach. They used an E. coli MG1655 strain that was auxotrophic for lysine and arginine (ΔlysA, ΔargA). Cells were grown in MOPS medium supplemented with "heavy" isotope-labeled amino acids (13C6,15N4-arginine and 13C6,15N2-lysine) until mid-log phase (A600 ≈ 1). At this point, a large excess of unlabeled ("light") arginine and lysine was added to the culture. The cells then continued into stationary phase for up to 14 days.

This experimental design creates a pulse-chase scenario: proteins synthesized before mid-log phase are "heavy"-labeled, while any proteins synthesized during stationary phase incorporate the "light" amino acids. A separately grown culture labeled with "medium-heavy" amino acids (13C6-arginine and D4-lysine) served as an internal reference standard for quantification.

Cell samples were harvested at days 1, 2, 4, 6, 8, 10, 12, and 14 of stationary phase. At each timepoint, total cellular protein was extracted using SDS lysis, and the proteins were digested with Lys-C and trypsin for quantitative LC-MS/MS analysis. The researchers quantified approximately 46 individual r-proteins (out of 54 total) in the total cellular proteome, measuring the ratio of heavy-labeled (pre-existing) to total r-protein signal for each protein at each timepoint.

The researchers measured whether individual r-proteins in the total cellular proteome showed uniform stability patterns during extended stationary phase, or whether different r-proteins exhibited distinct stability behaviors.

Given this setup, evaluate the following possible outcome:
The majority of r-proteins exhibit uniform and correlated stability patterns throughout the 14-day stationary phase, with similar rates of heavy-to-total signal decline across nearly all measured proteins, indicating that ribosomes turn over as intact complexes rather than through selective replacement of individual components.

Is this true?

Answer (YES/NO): NO